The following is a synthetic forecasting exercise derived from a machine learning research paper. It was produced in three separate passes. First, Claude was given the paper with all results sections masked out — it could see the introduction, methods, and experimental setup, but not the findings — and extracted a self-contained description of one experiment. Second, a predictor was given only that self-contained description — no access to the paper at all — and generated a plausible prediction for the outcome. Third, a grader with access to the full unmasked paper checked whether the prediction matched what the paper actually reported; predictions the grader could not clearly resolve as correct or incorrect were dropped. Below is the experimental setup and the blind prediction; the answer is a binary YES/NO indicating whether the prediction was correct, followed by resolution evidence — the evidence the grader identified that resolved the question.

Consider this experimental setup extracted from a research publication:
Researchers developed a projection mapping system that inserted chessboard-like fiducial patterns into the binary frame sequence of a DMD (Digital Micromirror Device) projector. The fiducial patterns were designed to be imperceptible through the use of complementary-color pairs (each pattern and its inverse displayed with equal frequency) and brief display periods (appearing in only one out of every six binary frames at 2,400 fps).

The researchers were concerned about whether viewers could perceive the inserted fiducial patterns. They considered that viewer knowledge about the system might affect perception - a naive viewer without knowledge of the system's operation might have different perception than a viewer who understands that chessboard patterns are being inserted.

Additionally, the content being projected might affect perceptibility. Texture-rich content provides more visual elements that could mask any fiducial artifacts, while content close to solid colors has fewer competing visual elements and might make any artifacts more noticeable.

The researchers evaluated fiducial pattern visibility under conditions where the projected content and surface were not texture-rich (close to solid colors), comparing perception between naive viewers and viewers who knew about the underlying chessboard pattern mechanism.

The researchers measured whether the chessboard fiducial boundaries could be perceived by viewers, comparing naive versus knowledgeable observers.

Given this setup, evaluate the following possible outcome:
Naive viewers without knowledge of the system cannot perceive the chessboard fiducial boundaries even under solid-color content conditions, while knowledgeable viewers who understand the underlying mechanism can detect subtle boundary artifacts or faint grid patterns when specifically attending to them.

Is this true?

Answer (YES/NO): YES